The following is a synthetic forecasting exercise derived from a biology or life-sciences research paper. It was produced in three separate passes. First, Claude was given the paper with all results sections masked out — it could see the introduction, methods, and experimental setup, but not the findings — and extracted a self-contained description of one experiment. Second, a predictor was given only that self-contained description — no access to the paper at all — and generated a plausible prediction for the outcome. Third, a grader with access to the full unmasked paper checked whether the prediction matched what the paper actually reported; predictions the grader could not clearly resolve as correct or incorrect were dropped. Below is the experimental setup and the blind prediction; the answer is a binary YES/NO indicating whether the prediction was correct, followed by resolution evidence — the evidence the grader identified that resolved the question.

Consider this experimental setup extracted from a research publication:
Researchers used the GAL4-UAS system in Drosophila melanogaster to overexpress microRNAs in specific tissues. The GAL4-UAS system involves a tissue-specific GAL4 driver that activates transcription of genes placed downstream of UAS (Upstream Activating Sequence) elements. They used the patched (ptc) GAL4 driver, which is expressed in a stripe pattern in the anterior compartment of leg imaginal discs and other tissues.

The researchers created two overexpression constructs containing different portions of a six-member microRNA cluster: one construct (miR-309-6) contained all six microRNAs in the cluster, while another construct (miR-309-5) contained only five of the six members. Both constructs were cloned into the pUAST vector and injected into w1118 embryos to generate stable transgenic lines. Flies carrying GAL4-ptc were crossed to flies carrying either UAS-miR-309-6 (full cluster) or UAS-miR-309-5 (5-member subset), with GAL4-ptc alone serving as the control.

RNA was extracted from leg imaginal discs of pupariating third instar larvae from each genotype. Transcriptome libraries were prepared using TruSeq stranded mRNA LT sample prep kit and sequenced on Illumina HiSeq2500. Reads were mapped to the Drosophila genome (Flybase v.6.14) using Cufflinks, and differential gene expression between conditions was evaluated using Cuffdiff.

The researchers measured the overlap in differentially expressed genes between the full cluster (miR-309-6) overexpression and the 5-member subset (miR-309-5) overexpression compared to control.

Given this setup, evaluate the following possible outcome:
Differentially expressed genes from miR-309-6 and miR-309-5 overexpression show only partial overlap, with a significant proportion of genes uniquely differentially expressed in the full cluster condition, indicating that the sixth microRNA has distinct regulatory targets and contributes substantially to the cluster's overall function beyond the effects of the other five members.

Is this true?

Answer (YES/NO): NO